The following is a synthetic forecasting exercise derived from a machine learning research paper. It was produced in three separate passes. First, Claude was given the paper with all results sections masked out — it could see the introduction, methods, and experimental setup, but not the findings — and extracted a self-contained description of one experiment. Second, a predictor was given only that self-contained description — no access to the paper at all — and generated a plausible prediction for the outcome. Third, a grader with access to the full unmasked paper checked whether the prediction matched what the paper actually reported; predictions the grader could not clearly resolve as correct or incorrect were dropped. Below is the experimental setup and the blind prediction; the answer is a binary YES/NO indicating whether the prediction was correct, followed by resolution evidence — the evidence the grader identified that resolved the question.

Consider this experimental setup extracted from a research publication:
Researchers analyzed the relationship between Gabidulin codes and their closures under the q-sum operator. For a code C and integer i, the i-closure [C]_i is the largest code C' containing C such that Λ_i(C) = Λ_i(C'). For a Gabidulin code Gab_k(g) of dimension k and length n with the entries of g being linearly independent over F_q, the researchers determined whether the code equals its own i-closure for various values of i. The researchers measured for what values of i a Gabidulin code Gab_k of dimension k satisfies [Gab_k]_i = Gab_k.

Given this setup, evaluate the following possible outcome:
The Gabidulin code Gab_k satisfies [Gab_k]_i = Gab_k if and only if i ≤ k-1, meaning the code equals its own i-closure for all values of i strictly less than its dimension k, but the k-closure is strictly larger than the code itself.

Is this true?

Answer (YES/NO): NO